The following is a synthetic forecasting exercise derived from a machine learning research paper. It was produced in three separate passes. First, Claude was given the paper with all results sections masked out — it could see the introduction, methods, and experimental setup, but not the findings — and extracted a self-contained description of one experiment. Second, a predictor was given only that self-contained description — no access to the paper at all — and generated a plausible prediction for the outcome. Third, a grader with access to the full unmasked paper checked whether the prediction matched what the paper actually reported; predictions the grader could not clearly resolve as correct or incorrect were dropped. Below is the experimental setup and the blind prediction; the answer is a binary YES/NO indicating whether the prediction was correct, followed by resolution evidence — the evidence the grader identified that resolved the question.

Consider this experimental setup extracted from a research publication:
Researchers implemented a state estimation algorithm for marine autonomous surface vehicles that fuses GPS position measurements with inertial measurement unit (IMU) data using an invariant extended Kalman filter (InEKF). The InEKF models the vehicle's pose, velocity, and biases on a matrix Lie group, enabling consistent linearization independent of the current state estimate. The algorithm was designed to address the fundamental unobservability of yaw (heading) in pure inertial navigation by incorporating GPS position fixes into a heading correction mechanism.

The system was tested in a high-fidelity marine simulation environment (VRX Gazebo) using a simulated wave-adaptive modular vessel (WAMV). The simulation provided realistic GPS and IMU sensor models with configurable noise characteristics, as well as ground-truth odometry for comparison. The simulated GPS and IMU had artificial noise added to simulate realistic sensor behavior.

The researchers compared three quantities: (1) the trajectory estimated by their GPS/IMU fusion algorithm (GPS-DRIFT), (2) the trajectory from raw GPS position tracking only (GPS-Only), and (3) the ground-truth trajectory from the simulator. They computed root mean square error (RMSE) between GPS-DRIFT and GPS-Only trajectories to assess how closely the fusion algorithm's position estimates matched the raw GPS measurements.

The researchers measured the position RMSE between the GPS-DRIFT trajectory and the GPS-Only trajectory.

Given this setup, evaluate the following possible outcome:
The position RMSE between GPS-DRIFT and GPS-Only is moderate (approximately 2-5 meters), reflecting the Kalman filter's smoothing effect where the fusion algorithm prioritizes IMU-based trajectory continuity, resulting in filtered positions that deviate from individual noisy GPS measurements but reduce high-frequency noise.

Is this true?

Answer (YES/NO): NO